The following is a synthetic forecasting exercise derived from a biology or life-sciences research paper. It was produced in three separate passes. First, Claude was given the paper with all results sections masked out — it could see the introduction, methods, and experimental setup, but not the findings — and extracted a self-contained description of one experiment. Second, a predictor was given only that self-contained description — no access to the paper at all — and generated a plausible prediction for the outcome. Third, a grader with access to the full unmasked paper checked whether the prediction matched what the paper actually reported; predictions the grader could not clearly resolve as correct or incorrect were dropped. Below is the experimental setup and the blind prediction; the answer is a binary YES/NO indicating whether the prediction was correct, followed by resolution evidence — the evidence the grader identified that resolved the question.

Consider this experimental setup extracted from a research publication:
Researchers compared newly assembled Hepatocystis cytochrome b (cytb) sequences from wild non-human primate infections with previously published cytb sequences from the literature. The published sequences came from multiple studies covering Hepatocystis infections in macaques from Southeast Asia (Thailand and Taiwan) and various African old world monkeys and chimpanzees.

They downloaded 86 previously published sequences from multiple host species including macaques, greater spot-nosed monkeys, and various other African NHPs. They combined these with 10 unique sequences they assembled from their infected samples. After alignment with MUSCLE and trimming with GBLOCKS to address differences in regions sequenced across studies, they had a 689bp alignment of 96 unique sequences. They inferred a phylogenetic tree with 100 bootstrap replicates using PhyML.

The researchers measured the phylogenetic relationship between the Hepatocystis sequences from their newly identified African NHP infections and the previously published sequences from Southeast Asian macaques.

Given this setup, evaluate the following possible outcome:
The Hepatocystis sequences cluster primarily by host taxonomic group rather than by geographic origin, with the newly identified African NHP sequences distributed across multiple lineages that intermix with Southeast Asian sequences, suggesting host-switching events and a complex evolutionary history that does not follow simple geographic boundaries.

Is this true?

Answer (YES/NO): NO